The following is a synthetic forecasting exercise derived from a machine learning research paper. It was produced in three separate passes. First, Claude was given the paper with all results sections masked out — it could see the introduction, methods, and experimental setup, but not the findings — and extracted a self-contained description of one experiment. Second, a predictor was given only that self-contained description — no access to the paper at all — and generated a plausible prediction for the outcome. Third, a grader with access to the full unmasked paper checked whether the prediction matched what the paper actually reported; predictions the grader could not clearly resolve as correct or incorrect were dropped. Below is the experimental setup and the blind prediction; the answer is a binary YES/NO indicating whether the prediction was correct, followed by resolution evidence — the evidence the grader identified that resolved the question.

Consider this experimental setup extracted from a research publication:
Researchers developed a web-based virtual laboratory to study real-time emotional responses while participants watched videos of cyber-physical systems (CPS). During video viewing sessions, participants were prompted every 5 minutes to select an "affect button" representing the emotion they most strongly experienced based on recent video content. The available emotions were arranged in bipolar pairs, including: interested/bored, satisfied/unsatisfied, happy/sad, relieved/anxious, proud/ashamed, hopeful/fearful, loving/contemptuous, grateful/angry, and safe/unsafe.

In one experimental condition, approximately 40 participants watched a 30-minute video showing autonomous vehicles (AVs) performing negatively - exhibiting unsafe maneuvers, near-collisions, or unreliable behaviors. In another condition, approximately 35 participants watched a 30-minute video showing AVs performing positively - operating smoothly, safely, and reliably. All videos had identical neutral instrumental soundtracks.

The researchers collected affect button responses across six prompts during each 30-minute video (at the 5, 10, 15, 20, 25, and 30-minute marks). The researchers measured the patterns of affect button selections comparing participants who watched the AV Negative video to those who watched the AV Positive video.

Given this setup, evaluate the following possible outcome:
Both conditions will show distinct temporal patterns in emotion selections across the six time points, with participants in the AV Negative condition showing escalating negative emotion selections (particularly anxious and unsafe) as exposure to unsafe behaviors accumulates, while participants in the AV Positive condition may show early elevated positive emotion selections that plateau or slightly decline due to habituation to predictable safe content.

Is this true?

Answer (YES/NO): NO